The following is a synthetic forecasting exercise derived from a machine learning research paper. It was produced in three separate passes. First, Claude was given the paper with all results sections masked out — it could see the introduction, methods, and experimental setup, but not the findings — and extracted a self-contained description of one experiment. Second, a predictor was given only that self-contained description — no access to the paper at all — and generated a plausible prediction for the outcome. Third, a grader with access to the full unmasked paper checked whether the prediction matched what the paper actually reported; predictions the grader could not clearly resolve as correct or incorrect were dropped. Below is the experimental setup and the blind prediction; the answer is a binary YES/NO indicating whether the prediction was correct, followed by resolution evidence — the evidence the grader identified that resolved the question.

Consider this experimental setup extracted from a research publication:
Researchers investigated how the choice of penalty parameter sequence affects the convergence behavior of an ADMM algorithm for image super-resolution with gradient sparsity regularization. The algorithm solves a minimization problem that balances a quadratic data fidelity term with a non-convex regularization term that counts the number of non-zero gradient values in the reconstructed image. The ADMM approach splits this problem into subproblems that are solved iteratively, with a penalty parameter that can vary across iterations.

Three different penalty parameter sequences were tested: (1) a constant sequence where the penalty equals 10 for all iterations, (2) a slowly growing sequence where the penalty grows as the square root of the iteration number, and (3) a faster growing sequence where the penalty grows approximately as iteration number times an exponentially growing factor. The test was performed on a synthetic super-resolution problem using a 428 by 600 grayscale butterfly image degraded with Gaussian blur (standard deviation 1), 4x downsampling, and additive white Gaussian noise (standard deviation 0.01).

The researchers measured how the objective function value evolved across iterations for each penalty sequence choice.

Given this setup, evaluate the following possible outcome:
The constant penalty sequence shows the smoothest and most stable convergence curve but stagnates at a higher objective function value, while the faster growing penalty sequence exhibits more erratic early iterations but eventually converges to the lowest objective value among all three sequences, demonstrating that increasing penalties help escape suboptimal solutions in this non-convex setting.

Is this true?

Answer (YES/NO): NO